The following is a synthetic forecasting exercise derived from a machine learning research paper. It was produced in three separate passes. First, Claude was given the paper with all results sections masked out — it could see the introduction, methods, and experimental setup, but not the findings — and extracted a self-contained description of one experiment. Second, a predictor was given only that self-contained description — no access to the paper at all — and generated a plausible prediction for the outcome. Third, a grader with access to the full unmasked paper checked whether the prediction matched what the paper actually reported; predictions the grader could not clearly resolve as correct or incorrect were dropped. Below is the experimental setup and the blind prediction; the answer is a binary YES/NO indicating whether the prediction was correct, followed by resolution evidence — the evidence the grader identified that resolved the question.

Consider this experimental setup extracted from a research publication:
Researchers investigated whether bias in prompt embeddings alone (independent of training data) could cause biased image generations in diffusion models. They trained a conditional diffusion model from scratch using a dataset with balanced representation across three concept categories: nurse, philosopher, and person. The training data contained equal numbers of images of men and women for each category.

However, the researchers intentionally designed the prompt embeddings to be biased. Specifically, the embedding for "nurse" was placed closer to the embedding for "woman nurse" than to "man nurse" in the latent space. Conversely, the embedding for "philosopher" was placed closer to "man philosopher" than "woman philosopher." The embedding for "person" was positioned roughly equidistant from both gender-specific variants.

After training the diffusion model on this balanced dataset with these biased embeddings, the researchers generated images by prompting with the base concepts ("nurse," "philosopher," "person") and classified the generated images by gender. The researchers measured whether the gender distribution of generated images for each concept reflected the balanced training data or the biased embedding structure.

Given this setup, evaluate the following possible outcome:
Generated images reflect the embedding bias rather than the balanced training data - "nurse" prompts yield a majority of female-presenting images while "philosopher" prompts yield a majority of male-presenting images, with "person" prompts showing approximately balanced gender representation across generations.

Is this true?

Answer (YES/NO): YES